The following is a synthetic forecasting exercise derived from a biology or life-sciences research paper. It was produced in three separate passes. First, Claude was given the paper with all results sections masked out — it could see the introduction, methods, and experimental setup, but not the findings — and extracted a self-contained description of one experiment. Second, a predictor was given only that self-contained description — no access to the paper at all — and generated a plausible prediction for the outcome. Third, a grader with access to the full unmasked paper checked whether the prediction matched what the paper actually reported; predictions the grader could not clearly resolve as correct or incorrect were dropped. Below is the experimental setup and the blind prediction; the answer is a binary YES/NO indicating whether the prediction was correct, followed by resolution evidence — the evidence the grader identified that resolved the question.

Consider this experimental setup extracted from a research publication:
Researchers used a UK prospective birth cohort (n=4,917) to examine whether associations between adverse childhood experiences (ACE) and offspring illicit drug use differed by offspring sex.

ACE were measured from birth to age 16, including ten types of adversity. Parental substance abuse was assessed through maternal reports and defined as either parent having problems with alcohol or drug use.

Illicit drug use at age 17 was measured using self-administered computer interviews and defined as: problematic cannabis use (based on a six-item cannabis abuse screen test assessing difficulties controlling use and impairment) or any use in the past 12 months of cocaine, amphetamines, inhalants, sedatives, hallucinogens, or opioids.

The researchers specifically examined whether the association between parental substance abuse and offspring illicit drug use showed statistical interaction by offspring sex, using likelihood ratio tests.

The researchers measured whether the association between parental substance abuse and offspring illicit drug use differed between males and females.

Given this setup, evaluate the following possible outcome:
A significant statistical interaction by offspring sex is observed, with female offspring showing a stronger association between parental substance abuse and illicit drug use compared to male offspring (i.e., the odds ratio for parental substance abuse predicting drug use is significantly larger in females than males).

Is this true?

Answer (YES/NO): YES